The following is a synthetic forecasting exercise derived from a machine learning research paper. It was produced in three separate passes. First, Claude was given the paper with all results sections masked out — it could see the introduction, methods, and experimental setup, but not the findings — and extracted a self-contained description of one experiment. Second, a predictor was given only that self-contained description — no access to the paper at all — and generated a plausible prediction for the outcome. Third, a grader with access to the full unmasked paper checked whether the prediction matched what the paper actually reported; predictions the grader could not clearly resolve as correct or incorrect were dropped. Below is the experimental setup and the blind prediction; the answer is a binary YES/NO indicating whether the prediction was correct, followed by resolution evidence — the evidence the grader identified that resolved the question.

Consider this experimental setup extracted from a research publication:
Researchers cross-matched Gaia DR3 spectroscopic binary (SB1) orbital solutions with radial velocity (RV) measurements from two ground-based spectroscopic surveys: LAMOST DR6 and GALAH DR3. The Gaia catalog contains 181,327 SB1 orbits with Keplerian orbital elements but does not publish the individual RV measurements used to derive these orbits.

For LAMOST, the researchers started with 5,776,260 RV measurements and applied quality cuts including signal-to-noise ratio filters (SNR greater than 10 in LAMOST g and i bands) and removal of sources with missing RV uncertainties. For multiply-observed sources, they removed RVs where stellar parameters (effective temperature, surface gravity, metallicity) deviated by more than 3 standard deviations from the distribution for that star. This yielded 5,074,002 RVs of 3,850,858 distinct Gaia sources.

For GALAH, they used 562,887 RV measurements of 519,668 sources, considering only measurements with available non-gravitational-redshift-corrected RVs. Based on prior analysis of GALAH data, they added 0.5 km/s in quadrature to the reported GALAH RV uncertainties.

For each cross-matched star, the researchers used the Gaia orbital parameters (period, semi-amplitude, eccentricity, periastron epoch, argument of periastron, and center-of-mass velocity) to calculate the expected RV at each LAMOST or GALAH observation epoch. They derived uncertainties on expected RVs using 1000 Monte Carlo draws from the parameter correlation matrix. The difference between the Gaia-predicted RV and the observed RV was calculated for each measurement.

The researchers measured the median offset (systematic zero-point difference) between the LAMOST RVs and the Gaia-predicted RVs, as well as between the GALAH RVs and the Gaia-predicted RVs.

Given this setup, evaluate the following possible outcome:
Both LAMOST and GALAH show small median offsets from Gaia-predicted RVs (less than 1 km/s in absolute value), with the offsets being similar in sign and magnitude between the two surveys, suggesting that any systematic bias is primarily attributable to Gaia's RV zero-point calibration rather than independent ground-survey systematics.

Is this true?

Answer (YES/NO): NO